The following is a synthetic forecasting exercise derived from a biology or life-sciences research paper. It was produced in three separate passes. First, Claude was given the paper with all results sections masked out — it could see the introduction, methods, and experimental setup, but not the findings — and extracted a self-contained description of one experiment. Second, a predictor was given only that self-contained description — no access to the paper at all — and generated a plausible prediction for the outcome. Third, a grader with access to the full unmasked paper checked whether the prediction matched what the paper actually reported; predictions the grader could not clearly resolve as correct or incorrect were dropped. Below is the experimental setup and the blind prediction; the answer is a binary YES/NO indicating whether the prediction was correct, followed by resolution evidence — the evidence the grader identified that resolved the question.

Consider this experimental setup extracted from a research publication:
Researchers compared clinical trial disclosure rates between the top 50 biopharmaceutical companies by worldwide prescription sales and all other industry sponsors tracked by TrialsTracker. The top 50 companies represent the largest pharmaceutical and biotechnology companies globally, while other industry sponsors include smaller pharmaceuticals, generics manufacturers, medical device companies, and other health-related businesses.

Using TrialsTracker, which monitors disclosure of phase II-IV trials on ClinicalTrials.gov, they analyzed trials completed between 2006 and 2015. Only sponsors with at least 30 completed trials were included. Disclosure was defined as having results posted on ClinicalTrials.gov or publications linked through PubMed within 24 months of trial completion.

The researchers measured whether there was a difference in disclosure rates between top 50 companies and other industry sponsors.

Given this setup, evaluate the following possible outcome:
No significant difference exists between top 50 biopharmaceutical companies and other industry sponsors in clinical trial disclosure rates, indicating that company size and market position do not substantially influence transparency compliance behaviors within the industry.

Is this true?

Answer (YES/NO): NO